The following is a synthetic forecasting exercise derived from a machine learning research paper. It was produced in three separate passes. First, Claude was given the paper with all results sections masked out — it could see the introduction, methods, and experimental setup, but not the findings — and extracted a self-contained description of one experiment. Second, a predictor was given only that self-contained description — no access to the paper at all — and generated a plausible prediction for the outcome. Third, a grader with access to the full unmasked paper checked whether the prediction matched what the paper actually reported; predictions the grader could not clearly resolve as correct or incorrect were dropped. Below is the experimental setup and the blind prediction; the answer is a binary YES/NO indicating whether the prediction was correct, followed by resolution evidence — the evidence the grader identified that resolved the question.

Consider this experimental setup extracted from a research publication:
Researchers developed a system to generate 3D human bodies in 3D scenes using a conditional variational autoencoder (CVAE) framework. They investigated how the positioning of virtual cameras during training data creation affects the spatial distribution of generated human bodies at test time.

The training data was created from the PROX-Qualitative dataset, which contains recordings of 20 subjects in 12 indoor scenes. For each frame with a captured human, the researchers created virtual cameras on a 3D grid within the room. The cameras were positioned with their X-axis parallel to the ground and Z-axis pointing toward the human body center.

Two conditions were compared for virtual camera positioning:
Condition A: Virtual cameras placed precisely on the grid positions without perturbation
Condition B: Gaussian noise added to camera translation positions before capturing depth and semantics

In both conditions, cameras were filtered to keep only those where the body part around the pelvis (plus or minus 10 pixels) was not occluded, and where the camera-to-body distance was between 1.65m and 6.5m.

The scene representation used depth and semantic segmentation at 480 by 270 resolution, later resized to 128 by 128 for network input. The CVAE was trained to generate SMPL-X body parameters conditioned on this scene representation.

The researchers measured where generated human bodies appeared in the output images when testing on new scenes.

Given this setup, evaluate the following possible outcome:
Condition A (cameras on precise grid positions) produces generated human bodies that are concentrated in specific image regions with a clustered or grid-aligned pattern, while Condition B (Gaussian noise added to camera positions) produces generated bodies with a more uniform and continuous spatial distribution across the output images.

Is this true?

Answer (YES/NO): NO